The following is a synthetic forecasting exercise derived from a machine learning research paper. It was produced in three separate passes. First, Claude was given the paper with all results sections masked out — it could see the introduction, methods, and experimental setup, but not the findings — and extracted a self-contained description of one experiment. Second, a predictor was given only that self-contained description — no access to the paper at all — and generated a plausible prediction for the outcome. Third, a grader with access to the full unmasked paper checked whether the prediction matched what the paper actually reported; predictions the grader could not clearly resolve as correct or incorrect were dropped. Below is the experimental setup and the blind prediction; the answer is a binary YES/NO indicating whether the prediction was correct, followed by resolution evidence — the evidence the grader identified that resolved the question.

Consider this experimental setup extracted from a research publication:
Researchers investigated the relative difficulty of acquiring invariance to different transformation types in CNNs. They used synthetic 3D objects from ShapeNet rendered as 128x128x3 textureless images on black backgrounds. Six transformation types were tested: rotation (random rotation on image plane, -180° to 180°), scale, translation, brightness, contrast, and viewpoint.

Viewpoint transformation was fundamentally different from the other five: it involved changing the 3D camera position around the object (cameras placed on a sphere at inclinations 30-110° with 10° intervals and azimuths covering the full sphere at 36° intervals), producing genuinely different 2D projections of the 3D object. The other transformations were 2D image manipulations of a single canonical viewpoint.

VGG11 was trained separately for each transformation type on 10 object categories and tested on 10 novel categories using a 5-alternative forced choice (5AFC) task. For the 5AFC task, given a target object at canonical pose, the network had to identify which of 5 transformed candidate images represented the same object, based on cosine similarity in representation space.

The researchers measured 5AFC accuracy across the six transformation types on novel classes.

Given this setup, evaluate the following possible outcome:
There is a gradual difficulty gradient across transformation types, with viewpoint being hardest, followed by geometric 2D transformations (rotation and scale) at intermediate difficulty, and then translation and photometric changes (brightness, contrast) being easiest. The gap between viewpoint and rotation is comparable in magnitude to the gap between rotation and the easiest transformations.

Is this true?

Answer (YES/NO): NO